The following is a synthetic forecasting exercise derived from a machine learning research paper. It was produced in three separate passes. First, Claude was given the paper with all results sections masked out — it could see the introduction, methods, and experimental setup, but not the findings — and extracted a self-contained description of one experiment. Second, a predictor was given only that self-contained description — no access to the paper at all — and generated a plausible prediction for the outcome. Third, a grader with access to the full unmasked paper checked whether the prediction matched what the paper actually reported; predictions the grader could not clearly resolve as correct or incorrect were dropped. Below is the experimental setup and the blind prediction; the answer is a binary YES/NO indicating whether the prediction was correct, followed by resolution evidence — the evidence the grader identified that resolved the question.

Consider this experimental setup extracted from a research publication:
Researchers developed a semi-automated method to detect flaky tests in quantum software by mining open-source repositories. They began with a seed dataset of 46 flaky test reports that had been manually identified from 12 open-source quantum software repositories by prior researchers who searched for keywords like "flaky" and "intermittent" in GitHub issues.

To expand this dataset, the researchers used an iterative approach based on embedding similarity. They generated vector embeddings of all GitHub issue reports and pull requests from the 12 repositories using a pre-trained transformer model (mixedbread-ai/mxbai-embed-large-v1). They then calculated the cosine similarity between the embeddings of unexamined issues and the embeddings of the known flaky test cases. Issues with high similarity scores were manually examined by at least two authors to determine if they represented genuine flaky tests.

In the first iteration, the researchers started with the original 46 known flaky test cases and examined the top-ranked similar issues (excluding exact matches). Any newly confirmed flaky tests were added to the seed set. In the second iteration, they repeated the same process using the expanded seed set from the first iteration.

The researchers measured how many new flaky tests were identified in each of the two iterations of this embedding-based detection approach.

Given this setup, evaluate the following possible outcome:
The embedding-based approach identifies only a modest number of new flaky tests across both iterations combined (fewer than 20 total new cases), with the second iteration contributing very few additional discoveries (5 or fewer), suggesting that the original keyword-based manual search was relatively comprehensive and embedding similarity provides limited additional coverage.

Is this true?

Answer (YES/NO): NO